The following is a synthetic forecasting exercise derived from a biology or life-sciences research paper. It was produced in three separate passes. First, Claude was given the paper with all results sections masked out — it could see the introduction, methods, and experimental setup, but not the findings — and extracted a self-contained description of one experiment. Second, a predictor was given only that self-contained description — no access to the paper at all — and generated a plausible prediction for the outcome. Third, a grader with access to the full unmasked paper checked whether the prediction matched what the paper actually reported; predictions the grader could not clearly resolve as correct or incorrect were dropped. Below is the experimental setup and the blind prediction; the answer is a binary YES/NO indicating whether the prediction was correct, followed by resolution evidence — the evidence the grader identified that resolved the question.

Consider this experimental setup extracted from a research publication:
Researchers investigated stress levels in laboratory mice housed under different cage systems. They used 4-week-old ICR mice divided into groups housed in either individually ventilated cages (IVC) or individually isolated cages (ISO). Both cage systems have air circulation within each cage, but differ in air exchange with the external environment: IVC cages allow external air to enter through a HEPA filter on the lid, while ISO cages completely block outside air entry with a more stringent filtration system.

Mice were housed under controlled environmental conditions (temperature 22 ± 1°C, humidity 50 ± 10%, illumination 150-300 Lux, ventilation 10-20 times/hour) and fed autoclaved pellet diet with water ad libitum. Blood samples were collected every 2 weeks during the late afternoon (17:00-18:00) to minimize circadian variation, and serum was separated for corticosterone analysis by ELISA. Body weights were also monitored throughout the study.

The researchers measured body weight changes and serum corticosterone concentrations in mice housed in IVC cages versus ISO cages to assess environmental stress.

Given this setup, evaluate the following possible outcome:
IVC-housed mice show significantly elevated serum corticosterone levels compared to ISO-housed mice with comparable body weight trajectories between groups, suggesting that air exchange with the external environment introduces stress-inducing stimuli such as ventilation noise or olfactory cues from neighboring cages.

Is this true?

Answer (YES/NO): NO